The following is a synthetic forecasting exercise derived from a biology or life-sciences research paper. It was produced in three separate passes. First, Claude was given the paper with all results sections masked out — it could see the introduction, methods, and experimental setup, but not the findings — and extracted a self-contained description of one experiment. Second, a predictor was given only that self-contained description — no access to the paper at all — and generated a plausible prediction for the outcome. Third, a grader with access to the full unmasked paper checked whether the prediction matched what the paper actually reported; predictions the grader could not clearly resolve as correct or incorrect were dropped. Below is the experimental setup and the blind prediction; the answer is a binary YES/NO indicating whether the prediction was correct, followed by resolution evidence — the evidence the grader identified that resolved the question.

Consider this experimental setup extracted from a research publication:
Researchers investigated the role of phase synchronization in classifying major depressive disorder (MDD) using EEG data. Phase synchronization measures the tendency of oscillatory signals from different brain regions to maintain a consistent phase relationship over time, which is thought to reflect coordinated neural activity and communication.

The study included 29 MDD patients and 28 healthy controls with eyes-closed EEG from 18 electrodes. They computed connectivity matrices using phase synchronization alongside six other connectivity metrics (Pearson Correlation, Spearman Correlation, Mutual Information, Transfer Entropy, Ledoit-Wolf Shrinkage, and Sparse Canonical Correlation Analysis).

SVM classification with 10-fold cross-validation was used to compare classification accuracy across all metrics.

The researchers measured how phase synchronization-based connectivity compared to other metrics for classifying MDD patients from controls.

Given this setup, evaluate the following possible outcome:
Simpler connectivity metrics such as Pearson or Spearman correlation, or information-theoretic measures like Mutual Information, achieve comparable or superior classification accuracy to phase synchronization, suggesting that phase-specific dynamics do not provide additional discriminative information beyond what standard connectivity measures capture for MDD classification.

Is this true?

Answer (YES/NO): YES